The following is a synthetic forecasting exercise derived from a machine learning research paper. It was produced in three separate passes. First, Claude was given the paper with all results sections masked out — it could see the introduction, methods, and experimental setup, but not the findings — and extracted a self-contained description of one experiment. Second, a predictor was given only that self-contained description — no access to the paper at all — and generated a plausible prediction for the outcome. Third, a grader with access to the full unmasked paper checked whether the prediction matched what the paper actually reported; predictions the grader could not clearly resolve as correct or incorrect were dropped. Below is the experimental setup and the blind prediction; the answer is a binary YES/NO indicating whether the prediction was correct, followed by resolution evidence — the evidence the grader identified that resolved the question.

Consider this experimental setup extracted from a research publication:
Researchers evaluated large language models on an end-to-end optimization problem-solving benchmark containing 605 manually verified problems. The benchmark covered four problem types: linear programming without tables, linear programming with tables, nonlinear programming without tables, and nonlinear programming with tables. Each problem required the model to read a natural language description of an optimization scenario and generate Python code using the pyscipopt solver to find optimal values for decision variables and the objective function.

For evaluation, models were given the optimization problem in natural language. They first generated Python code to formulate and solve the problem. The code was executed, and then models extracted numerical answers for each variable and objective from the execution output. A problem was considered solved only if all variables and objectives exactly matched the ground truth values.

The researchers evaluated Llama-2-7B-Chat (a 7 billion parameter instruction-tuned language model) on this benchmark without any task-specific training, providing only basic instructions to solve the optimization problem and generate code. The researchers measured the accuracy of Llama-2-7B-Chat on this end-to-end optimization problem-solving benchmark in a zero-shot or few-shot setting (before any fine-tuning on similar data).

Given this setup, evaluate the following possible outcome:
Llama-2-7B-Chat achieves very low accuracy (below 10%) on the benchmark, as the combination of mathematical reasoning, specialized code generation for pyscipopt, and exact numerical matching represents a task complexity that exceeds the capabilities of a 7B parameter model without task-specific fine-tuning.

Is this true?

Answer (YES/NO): YES